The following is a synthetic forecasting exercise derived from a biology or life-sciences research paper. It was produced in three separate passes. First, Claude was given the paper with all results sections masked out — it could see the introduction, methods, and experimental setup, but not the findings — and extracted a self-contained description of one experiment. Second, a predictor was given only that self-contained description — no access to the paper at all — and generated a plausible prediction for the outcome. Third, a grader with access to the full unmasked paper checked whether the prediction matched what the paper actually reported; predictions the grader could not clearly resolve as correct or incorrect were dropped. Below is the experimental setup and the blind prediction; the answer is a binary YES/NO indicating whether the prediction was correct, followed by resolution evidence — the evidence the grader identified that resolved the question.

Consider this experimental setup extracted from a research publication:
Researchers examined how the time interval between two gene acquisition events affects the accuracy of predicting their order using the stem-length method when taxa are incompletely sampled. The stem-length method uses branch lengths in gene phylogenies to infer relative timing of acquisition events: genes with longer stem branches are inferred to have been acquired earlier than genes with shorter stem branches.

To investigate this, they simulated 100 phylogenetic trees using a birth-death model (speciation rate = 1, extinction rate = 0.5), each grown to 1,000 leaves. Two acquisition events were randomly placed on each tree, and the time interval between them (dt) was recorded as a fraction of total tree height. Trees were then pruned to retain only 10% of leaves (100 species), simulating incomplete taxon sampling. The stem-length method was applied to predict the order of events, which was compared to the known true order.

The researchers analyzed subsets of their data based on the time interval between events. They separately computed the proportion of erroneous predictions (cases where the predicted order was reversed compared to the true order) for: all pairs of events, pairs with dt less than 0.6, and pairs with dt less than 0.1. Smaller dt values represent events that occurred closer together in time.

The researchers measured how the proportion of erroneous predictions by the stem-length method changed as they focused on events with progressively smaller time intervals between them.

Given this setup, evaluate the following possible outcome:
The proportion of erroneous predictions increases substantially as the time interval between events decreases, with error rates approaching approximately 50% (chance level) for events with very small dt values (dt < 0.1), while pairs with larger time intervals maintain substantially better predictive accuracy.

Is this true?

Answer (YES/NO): NO